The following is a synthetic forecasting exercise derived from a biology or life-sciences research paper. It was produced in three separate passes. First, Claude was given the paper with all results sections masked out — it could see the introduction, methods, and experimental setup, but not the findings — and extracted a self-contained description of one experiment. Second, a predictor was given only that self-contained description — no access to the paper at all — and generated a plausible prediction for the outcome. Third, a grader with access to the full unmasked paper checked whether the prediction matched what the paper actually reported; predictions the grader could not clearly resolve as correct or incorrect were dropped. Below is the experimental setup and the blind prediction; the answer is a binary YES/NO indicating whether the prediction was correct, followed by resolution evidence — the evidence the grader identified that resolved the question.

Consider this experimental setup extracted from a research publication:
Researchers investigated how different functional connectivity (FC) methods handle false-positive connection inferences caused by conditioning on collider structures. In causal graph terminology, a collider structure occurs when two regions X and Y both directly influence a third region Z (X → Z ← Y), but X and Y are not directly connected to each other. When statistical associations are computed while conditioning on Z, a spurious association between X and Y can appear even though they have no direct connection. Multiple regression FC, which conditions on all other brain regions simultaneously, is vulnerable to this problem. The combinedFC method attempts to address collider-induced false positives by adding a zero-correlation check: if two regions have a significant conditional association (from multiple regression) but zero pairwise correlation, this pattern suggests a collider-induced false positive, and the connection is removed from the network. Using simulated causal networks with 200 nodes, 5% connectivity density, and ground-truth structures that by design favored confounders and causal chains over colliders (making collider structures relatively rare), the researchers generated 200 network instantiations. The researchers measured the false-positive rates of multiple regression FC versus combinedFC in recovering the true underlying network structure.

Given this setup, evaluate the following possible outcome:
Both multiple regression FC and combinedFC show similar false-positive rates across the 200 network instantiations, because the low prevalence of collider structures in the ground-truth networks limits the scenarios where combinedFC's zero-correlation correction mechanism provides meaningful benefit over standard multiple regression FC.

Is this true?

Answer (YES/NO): NO